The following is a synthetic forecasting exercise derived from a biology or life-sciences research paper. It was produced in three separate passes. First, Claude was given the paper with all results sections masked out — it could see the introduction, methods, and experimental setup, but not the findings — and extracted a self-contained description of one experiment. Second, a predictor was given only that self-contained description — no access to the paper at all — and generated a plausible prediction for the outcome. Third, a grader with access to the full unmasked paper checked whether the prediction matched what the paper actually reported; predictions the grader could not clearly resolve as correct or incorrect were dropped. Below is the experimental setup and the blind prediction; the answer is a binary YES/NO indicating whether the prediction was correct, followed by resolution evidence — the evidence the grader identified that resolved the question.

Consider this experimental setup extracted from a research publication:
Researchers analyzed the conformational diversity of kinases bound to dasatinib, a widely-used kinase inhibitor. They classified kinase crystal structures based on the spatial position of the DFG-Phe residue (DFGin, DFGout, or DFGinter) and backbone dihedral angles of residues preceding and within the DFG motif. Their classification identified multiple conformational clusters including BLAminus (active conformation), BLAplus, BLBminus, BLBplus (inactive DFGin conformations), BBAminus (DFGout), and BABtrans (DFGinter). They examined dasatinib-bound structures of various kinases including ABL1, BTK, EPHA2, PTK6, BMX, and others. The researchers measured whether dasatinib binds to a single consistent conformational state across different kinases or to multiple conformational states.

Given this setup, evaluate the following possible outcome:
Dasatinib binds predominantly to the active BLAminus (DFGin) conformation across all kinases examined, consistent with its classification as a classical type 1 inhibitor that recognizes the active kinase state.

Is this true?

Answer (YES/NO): NO